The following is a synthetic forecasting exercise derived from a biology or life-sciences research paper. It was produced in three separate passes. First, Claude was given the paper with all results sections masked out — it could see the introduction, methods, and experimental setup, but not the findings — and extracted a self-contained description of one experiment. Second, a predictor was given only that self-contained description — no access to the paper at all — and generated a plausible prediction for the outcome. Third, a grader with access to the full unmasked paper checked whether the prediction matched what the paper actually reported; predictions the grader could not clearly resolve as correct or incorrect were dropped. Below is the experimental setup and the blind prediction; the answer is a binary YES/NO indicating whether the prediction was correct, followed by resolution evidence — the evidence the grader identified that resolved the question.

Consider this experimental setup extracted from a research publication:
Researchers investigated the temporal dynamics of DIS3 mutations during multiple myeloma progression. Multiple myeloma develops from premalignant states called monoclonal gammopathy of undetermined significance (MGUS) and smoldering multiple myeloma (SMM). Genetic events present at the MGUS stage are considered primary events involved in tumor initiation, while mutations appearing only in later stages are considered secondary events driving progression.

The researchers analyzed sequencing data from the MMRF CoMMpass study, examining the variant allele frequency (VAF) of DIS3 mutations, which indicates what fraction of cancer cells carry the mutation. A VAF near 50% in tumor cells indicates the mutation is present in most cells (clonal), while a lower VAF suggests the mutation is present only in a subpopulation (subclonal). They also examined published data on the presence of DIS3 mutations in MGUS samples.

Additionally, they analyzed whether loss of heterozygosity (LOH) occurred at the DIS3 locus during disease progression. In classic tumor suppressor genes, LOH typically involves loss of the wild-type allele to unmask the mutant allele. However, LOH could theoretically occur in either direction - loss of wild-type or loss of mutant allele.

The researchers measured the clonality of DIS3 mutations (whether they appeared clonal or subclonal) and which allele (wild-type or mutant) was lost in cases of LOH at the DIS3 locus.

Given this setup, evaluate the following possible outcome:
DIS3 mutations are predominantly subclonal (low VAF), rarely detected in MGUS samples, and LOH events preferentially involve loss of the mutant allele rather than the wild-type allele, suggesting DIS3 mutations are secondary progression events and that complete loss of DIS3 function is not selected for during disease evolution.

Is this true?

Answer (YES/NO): NO